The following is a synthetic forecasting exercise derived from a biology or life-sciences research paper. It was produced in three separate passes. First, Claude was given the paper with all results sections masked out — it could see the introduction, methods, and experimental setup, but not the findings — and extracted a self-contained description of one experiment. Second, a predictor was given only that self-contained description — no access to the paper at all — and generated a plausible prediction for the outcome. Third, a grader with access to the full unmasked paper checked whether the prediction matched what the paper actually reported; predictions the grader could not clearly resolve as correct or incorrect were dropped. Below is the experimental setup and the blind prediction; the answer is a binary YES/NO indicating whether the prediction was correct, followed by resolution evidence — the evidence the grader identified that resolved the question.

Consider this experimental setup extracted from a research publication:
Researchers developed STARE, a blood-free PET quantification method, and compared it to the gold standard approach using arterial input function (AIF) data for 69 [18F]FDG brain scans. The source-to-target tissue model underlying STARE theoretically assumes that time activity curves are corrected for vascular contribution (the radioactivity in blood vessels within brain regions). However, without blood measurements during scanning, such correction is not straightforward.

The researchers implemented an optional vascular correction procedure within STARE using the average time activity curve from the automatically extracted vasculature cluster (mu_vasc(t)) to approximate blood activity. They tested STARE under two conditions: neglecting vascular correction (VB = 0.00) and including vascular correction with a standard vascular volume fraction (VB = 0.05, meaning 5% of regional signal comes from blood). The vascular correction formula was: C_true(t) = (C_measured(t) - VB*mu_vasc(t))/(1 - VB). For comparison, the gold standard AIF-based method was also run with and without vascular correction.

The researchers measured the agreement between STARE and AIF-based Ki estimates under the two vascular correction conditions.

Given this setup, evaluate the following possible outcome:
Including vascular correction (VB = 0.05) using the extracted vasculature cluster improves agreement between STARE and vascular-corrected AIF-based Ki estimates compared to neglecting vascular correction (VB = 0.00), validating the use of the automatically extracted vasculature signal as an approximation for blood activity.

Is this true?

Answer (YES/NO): YES